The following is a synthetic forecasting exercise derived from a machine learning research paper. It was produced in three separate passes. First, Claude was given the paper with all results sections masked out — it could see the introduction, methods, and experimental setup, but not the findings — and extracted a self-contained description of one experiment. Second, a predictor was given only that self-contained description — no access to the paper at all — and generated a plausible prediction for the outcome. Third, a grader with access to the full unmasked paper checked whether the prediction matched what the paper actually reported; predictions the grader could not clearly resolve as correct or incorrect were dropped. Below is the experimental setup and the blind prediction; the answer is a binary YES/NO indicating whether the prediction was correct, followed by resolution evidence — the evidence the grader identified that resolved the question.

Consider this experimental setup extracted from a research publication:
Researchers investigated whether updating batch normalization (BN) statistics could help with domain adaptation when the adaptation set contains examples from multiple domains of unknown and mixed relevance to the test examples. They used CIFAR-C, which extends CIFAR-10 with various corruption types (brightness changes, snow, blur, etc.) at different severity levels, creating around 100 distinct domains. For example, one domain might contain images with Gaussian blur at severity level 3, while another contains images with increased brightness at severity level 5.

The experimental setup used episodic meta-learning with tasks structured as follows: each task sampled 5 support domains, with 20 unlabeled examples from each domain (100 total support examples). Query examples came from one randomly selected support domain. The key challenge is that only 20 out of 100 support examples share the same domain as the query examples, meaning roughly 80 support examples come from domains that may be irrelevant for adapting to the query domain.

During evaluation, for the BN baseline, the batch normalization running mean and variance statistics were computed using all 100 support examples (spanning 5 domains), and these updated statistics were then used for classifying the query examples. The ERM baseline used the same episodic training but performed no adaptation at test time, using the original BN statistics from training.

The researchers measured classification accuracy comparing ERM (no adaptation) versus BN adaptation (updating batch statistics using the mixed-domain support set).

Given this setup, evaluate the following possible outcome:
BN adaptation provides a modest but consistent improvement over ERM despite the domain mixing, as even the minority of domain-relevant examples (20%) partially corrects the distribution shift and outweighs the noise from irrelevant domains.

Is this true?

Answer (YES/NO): YES